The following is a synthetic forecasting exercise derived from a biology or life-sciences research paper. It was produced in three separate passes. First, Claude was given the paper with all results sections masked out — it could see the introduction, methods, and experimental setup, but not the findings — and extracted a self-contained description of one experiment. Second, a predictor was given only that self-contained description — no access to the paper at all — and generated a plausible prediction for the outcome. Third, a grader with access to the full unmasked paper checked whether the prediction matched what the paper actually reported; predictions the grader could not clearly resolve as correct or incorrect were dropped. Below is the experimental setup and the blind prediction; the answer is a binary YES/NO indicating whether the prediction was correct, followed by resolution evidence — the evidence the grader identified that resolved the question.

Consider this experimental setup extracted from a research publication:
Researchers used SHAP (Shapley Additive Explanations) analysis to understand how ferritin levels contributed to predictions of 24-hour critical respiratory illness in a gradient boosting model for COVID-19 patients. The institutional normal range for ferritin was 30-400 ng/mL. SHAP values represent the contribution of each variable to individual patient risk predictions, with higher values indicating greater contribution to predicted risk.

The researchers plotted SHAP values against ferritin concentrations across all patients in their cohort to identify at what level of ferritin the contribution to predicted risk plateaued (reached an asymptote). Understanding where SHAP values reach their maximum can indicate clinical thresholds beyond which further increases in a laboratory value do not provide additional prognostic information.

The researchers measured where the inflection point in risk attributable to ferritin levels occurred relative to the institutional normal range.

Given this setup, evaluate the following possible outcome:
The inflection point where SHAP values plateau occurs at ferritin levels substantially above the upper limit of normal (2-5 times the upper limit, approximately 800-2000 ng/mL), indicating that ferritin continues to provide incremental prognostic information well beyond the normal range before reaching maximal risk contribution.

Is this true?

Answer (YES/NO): YES